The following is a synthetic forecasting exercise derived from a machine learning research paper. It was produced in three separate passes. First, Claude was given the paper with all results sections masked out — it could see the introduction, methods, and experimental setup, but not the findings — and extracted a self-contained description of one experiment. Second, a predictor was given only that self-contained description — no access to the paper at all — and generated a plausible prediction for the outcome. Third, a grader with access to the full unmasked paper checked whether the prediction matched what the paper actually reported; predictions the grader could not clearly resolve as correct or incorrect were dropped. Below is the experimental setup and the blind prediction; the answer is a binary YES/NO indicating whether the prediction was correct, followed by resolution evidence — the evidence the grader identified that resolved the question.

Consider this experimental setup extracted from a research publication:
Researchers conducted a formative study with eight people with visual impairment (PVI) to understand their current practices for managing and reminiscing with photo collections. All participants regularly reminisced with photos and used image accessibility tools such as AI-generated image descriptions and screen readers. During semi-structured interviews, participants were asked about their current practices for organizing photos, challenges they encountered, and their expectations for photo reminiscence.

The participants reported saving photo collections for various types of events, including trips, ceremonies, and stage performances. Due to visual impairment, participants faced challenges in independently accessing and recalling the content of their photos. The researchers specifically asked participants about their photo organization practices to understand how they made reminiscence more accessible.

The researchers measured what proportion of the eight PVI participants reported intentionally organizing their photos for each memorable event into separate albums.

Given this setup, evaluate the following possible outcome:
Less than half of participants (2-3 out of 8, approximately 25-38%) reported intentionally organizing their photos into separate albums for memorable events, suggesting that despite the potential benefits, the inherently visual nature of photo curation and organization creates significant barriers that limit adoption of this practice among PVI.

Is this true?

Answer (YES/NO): NO